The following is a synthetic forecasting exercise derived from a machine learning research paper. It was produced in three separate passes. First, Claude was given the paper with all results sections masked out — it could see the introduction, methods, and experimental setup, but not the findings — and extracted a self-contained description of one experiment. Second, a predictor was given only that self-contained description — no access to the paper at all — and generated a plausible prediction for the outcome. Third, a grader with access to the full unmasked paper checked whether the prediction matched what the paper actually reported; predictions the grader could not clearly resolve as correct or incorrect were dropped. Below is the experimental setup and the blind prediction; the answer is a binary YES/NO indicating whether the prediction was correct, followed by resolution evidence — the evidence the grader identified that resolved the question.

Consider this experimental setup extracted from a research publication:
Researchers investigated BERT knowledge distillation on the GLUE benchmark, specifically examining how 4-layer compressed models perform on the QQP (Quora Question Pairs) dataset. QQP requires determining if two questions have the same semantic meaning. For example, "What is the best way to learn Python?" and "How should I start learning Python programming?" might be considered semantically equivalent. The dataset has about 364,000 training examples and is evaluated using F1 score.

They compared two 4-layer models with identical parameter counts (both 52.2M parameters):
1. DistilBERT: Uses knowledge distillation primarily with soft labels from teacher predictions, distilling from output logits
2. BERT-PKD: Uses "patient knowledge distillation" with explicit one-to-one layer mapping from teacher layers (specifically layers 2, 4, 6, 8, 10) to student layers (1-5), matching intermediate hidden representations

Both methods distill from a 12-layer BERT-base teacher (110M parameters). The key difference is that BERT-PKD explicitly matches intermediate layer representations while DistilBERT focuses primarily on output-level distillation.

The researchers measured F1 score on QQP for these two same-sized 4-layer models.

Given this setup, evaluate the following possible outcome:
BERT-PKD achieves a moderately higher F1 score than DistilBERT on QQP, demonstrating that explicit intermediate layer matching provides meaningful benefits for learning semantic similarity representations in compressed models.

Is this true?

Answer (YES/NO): YES